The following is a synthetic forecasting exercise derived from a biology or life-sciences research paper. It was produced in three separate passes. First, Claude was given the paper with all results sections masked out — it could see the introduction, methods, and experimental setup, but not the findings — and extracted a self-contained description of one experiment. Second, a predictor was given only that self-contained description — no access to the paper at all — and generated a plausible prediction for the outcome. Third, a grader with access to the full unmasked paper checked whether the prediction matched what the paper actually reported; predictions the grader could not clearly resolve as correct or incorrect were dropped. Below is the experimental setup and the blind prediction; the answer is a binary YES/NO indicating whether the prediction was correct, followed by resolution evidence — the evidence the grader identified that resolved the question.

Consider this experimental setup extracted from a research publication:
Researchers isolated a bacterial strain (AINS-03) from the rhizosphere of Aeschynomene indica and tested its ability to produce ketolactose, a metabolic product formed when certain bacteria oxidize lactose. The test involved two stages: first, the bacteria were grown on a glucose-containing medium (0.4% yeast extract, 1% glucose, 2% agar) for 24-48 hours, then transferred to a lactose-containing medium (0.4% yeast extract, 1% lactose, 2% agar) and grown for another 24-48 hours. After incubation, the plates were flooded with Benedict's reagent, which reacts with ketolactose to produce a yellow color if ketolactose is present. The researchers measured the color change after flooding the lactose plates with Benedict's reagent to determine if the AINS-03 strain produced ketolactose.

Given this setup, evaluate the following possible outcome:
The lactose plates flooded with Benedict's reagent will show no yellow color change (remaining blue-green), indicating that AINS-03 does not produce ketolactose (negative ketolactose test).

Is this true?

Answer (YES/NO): YES